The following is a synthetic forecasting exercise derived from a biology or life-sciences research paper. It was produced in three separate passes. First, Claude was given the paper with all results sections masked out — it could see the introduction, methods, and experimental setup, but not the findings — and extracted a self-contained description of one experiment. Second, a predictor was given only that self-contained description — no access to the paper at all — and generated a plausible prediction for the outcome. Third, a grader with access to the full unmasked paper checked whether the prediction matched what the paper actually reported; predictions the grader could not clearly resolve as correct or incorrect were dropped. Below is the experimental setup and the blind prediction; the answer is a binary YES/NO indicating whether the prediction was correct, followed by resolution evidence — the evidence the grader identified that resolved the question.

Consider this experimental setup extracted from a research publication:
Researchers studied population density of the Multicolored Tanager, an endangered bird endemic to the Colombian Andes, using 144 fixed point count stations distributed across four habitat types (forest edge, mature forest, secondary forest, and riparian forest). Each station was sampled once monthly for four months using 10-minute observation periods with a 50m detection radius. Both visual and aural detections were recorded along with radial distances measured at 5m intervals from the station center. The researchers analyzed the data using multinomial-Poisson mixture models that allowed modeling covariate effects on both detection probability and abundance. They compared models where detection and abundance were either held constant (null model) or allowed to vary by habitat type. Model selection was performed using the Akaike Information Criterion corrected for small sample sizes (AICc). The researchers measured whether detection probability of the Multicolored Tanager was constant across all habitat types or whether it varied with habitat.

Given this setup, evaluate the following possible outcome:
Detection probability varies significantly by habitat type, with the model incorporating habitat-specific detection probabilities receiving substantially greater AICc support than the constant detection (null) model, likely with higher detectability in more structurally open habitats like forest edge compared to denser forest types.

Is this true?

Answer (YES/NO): NO